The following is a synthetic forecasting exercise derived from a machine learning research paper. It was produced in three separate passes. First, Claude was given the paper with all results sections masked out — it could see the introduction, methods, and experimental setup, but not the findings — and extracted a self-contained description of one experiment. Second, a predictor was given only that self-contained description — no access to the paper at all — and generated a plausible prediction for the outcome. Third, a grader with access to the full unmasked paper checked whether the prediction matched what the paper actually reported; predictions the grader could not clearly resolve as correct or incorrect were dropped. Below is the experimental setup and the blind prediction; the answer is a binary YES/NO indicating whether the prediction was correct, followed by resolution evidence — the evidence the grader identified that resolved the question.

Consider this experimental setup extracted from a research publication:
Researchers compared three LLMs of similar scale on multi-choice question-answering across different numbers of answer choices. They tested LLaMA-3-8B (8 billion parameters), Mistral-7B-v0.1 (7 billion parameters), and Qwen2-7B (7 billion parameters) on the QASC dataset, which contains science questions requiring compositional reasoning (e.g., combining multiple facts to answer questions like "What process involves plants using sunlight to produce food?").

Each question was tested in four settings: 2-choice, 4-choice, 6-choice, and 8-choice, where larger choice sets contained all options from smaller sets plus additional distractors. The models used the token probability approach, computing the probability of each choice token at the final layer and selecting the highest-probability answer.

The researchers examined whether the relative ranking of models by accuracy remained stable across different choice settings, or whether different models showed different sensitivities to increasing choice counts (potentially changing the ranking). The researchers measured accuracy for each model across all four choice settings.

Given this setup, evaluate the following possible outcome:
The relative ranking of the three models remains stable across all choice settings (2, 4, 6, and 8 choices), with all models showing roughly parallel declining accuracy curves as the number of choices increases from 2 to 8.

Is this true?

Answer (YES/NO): NO